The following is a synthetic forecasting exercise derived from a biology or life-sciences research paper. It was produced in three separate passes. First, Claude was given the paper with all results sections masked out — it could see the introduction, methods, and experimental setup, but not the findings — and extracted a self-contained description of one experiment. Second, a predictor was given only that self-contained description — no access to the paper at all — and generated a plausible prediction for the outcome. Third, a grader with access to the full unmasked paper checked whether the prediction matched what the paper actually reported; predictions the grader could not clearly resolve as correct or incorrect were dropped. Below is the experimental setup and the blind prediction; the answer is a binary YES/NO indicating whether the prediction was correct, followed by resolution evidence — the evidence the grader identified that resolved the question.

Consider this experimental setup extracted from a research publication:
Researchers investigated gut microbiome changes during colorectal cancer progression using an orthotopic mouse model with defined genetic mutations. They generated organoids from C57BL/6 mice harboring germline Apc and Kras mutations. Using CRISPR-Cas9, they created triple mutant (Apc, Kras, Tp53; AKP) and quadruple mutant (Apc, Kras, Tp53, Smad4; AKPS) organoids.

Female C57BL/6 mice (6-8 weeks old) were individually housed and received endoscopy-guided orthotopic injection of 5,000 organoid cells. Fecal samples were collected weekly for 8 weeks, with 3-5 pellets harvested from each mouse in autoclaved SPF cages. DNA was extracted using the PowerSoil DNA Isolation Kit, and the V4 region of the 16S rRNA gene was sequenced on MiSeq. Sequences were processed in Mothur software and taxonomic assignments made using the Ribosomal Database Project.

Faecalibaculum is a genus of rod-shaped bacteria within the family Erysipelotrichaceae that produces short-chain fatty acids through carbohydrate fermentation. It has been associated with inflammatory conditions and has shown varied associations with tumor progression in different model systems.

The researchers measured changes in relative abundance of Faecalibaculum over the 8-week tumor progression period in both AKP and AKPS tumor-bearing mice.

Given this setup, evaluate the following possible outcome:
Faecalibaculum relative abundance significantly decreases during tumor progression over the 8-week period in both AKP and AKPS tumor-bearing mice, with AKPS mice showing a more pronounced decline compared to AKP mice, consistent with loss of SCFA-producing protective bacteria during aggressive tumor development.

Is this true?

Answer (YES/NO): NO